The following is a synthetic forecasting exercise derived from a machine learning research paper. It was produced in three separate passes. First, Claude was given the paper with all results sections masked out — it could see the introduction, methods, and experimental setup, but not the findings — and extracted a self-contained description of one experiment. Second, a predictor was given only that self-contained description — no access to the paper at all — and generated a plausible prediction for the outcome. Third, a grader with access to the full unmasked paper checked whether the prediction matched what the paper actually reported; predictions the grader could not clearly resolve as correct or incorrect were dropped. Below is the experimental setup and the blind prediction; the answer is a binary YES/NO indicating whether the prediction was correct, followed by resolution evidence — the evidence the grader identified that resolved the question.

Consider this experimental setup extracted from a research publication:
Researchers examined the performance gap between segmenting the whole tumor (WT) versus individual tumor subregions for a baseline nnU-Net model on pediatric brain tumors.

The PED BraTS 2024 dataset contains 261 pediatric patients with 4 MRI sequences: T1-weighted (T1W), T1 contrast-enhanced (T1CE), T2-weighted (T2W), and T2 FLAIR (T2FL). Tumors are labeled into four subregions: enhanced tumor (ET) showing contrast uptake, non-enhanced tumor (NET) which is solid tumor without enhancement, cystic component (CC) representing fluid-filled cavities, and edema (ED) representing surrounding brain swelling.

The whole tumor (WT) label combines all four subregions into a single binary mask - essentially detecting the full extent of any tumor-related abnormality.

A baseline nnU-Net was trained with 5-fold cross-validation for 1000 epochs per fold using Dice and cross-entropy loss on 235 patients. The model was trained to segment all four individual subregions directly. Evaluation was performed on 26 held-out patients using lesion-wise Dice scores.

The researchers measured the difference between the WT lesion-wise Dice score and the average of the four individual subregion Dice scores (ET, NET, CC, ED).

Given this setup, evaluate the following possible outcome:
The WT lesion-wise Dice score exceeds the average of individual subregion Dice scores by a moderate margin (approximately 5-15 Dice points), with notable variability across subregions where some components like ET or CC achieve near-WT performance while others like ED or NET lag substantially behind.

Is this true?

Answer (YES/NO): NO